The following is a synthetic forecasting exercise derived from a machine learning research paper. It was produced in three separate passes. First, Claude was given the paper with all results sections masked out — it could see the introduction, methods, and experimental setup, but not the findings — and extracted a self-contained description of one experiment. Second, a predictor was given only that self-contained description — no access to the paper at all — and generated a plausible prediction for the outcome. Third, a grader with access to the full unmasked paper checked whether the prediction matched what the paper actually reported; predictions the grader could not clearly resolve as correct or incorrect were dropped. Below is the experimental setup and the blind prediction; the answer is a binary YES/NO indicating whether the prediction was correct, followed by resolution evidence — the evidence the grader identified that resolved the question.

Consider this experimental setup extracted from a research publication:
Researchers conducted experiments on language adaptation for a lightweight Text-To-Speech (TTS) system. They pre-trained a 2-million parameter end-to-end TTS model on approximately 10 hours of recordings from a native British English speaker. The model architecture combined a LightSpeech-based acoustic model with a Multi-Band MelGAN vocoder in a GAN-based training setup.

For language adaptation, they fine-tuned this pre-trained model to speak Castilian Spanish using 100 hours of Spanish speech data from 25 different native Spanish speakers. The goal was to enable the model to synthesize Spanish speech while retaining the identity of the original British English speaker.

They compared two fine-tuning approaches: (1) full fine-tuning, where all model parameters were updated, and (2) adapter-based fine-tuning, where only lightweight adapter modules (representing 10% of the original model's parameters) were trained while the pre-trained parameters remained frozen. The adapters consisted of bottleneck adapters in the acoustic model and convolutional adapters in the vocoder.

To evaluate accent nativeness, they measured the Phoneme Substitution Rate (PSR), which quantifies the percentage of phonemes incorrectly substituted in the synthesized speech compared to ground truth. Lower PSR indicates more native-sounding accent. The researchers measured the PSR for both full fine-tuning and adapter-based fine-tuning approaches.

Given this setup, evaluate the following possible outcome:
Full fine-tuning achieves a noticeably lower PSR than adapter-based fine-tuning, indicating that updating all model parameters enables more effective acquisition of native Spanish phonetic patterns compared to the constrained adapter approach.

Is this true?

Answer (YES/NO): YES